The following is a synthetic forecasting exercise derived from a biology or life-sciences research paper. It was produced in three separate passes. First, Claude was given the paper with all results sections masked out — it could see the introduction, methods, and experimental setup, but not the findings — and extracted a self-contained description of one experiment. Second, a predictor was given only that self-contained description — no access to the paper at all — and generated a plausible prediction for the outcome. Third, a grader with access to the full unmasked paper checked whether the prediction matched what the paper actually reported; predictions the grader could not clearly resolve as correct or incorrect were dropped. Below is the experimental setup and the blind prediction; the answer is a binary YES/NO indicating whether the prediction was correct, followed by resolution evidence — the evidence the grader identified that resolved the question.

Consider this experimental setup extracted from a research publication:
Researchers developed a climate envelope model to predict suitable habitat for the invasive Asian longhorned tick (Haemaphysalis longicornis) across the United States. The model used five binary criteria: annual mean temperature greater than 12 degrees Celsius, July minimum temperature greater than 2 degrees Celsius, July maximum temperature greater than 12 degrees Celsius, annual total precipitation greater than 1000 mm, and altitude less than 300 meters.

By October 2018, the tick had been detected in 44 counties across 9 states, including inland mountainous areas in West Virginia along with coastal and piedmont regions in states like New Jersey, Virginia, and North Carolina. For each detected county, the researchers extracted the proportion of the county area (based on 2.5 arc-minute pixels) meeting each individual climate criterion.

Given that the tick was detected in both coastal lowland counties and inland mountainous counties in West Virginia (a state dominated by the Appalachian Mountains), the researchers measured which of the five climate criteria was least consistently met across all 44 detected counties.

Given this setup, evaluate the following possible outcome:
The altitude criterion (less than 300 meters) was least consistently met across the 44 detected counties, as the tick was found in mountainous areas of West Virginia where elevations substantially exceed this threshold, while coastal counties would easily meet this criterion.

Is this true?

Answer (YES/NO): NO